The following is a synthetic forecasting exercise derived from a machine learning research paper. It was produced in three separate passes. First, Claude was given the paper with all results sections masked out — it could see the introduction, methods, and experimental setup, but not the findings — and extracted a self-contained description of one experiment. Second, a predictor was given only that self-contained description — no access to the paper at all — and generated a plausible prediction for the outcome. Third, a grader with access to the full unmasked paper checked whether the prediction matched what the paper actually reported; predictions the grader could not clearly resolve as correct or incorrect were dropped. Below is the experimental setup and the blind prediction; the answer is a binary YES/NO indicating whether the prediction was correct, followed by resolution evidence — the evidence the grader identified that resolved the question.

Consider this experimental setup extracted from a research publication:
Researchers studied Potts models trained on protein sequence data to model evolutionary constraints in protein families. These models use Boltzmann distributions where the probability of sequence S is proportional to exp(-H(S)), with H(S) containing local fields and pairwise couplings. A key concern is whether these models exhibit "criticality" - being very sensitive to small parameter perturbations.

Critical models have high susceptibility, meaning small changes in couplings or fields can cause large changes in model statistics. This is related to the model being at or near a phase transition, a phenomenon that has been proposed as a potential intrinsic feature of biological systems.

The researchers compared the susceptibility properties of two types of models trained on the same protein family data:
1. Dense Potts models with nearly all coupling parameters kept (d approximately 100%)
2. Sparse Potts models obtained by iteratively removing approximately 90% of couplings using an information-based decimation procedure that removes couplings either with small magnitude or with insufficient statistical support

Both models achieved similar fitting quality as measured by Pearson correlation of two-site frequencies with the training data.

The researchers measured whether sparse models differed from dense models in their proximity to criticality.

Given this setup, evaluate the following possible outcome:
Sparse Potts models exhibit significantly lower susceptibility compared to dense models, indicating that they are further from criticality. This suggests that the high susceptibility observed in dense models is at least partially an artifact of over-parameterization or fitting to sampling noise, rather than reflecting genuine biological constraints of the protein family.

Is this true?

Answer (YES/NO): YES